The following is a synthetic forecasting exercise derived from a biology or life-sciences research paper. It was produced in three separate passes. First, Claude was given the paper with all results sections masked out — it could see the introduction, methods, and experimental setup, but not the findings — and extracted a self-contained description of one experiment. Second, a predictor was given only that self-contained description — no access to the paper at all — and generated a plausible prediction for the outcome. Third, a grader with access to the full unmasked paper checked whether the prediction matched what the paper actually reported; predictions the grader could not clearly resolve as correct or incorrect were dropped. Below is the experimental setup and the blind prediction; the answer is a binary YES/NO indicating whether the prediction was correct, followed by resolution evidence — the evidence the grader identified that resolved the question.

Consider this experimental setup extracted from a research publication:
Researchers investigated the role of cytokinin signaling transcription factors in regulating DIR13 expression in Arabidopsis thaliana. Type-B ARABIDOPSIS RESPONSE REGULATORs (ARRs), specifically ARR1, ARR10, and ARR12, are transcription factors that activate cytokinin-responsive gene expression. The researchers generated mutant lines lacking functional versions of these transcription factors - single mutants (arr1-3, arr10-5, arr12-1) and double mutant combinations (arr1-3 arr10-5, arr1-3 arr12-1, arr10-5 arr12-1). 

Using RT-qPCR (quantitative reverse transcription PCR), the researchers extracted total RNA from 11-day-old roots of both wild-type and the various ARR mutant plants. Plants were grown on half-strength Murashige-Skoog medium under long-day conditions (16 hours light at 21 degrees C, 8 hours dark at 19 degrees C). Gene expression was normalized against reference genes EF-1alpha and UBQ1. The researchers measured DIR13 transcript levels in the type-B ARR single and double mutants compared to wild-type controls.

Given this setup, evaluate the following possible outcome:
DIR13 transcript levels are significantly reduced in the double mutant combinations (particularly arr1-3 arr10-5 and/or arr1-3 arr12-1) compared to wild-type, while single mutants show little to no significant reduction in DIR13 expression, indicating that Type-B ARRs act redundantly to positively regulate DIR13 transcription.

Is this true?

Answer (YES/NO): NO